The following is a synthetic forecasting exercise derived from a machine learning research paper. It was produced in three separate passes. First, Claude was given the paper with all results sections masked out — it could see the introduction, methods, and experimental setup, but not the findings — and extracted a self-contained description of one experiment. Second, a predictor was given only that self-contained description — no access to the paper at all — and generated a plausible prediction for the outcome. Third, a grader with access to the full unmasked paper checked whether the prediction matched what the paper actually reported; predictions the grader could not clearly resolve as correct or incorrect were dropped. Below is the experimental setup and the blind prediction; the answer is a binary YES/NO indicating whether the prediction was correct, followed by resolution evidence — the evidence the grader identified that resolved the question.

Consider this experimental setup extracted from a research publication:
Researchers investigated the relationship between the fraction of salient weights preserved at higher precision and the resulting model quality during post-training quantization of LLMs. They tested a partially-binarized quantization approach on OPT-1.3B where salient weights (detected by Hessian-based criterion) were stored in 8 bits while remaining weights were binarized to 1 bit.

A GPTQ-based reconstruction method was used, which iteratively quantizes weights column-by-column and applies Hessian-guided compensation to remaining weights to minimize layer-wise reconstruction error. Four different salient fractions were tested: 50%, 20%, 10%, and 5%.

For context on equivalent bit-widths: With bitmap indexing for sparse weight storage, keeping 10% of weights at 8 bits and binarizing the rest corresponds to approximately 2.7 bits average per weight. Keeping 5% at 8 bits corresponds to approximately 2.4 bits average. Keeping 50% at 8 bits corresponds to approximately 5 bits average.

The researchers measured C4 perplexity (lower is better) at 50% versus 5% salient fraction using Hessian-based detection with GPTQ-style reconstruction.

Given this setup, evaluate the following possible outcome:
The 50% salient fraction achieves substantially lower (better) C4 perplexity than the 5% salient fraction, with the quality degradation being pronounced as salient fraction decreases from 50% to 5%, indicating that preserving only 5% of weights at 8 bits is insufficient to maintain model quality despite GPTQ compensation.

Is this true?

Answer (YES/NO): YES